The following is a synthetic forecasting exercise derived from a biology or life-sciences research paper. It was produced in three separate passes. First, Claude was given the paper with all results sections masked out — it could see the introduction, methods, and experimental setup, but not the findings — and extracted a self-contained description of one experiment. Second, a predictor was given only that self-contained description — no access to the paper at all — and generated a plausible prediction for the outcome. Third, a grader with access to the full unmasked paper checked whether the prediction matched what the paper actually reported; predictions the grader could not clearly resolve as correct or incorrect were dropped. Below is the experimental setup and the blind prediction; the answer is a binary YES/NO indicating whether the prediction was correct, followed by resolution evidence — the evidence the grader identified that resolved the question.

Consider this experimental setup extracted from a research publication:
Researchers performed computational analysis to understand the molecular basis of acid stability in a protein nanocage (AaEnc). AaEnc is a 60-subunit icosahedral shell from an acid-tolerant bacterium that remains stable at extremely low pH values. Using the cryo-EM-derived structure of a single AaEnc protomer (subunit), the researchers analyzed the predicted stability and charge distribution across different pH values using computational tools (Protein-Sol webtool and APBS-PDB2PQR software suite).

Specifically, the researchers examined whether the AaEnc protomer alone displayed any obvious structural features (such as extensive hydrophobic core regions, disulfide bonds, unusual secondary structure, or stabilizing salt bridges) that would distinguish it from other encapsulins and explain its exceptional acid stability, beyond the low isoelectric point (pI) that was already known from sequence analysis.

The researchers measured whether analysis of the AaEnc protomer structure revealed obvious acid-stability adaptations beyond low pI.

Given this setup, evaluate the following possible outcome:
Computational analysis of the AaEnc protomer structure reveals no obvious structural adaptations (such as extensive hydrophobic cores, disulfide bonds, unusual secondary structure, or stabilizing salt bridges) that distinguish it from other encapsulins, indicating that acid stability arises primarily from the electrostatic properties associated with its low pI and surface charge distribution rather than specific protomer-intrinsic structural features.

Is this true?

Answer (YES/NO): NO